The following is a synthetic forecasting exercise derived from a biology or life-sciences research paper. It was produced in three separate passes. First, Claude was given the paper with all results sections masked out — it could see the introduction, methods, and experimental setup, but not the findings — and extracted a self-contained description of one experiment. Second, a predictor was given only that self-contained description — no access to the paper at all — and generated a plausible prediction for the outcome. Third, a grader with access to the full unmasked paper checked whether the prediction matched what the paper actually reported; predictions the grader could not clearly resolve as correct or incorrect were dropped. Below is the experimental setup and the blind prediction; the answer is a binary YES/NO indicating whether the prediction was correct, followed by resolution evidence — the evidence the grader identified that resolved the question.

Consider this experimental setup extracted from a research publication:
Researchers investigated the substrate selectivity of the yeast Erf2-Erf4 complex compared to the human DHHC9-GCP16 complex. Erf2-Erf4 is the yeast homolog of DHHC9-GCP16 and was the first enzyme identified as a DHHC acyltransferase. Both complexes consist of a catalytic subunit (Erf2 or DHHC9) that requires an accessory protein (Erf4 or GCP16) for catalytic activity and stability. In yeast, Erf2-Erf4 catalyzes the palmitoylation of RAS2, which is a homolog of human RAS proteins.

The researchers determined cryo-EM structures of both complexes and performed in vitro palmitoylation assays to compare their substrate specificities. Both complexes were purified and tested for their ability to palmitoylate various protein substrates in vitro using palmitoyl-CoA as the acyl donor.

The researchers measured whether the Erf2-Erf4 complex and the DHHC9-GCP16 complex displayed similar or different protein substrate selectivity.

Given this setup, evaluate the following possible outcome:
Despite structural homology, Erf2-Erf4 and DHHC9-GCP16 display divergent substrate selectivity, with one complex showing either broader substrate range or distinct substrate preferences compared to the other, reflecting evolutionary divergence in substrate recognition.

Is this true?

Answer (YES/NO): YES